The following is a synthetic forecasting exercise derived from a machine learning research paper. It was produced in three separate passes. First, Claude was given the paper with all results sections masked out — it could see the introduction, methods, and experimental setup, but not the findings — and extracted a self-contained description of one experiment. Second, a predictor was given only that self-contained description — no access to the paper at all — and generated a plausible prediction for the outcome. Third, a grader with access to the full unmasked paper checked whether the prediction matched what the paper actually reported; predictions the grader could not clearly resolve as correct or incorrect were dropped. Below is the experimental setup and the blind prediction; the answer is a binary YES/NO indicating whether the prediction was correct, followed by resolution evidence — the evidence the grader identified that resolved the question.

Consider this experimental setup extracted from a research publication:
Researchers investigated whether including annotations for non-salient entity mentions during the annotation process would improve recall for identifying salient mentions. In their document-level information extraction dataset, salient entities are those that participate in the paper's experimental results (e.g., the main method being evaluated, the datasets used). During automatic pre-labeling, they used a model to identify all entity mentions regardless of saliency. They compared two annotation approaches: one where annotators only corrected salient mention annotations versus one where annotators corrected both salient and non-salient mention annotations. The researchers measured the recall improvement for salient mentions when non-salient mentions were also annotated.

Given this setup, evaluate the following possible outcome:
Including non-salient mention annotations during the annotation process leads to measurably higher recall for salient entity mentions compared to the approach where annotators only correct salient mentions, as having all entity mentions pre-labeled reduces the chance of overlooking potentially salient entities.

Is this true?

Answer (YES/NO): YES